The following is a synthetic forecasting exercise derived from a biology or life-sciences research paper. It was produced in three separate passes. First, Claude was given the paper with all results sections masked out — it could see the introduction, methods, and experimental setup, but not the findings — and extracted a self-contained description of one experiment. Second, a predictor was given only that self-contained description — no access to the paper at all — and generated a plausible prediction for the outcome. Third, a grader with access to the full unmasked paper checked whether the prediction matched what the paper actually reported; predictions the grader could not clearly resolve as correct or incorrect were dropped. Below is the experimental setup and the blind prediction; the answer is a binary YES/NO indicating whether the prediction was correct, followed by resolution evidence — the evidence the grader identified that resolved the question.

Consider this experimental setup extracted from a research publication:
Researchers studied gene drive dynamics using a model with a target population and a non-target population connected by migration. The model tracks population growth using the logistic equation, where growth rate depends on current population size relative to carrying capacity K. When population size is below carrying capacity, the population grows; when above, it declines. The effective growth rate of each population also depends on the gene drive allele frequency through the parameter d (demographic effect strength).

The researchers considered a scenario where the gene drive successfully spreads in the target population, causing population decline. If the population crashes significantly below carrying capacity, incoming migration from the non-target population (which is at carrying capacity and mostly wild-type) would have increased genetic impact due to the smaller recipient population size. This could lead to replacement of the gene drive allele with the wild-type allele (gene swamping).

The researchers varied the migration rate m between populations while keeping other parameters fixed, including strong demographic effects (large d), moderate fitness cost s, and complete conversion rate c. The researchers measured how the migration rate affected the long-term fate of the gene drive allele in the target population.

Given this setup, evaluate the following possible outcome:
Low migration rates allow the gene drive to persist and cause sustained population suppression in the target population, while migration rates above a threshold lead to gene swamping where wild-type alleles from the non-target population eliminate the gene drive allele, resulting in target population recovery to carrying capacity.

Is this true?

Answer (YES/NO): NO